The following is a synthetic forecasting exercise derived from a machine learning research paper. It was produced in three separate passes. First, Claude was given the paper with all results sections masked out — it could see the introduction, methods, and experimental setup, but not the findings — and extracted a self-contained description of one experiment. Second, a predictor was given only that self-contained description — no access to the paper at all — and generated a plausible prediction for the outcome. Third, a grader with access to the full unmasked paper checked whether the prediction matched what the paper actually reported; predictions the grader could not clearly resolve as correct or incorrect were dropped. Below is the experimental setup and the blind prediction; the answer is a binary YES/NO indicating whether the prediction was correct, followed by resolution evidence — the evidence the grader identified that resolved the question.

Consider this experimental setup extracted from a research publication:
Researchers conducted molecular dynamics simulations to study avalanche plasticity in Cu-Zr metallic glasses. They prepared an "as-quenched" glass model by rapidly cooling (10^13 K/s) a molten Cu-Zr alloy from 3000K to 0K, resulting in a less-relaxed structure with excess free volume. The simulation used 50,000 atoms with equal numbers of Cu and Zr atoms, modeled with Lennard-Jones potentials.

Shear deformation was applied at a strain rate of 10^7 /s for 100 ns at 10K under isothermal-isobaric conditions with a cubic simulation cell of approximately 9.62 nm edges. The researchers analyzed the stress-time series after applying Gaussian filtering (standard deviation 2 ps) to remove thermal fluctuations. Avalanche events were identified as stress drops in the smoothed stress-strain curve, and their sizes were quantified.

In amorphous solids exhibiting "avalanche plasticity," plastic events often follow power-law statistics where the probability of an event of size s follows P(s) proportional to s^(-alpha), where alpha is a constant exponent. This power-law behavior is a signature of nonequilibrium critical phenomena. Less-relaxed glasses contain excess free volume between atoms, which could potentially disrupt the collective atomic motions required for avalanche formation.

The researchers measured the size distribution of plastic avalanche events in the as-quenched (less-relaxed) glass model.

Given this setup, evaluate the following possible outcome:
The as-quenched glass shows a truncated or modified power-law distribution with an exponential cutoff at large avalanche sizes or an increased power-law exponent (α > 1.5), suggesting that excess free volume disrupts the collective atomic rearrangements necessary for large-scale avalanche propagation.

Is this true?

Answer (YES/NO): NO